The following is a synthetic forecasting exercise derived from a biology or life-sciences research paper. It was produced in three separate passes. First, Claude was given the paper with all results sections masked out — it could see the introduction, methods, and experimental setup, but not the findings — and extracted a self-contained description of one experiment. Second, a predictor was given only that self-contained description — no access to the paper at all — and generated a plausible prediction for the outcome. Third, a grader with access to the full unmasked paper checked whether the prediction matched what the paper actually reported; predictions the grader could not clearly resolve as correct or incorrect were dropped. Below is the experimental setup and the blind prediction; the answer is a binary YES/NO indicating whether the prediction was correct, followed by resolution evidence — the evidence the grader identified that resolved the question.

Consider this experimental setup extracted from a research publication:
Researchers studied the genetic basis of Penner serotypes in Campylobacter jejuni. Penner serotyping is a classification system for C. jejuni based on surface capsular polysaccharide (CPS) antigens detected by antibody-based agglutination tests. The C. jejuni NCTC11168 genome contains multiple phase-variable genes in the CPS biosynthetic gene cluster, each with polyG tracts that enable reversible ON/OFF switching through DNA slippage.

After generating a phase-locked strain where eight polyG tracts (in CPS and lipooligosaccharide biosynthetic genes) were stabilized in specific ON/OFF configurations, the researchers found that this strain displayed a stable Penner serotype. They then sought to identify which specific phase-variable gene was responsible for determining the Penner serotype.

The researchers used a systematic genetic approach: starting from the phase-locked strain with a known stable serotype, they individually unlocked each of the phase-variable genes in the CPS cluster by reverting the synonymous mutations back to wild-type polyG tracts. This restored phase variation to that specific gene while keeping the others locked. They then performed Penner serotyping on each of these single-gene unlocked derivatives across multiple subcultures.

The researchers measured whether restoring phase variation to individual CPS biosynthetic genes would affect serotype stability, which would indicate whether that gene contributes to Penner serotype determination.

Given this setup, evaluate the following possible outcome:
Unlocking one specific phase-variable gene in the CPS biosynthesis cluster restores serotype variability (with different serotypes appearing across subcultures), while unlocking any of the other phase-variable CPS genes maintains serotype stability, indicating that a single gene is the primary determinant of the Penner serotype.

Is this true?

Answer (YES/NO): NO